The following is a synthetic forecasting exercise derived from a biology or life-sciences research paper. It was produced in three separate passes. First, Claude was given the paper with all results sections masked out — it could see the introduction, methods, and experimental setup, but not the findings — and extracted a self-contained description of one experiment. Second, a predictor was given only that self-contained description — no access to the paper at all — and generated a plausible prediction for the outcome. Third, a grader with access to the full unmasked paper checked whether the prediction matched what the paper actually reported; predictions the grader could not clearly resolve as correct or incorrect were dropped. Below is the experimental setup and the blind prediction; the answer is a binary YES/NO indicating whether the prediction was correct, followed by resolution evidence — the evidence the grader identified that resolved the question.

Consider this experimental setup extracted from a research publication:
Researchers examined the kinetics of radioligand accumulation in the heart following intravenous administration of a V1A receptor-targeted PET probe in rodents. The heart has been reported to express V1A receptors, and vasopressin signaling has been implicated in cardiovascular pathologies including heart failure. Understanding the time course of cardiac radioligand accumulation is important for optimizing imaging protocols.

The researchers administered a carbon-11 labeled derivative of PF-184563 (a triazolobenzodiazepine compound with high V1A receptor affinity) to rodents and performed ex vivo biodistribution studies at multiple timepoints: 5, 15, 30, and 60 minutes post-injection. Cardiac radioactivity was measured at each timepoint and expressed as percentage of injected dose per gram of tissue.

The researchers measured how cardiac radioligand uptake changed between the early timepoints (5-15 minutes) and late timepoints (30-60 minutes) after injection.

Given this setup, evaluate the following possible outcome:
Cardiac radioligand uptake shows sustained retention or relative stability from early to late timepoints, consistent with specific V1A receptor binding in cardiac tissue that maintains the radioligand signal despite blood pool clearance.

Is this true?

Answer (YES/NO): YES